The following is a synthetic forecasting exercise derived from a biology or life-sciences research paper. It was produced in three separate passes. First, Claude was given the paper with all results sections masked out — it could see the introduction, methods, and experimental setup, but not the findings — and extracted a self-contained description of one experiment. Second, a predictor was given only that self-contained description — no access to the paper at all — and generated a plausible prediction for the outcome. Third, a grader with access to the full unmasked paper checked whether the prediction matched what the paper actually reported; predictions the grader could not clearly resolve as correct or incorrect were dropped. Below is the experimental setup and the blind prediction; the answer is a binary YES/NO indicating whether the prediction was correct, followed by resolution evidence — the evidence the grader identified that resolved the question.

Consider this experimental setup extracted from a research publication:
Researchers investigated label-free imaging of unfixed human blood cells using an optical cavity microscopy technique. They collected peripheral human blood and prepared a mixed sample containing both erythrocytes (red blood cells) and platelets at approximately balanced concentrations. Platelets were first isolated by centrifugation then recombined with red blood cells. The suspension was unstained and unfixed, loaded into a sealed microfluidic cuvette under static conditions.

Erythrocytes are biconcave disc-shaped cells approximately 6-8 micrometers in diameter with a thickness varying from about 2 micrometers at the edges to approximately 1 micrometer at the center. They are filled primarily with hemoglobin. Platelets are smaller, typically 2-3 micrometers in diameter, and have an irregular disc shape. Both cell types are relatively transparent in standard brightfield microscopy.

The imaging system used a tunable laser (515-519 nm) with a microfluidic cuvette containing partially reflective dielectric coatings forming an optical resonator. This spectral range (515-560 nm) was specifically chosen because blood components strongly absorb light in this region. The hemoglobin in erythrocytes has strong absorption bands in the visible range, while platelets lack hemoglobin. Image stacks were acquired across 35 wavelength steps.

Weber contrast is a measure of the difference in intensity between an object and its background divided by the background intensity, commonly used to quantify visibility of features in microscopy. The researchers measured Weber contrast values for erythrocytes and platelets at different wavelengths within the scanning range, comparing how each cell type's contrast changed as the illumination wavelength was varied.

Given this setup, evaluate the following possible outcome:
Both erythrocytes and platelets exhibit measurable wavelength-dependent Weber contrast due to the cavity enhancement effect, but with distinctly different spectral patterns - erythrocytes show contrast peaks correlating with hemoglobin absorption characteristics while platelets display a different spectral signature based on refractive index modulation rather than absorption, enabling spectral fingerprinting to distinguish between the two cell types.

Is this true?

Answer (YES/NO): NO